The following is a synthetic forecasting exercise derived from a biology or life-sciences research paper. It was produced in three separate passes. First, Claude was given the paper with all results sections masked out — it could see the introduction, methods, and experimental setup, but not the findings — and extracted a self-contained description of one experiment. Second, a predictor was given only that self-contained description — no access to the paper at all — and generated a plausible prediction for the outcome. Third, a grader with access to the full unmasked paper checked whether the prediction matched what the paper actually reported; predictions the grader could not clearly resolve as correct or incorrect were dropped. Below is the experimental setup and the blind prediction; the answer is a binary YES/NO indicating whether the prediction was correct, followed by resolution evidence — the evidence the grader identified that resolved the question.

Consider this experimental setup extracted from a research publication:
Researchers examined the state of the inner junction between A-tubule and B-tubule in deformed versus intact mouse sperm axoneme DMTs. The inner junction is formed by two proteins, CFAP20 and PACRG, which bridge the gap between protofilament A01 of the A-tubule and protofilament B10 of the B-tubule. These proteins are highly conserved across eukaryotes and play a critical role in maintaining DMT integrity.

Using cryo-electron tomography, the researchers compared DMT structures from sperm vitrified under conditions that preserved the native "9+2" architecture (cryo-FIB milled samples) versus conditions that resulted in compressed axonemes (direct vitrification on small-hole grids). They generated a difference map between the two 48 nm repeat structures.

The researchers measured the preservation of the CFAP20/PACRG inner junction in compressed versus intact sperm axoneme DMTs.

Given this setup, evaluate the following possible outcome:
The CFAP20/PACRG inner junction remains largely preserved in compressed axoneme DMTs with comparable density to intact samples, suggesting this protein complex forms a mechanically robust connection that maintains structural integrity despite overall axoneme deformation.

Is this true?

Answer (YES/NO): NO